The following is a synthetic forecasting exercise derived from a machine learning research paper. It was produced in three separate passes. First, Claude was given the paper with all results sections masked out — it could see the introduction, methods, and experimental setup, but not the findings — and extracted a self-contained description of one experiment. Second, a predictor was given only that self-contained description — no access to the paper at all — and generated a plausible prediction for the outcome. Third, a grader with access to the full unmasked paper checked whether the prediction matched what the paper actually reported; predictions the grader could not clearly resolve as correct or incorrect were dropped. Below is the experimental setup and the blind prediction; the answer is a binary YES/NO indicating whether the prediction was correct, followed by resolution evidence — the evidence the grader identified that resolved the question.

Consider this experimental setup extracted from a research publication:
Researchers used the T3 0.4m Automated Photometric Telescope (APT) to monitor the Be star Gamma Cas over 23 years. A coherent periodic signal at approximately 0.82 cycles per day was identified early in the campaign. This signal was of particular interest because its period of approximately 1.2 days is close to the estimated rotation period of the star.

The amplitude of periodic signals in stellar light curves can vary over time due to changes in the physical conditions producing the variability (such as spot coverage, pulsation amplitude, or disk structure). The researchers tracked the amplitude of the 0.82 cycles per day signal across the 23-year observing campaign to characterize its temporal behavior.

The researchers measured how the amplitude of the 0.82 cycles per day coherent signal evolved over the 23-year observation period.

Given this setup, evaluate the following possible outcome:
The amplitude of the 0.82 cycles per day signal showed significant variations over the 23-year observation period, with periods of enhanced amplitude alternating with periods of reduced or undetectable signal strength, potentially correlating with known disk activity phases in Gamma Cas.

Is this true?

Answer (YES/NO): NO